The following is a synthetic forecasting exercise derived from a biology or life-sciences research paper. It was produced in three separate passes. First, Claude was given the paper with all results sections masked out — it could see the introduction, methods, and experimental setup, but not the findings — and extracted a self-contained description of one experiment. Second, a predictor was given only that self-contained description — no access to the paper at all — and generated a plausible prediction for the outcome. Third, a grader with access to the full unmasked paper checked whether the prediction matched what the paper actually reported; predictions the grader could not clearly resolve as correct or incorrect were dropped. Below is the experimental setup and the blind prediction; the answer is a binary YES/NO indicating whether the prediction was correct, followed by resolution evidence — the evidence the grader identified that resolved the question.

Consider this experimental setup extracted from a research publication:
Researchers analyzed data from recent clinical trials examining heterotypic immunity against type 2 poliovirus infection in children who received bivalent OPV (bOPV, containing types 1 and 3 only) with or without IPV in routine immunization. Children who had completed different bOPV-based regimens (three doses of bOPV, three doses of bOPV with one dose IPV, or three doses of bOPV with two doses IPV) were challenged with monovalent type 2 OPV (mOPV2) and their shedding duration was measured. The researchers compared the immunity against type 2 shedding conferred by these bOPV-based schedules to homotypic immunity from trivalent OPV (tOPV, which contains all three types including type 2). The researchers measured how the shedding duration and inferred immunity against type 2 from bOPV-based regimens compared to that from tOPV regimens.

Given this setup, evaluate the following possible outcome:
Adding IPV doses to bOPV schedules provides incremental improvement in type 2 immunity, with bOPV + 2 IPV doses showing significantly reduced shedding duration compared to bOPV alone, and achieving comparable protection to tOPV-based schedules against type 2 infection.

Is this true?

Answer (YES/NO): NO